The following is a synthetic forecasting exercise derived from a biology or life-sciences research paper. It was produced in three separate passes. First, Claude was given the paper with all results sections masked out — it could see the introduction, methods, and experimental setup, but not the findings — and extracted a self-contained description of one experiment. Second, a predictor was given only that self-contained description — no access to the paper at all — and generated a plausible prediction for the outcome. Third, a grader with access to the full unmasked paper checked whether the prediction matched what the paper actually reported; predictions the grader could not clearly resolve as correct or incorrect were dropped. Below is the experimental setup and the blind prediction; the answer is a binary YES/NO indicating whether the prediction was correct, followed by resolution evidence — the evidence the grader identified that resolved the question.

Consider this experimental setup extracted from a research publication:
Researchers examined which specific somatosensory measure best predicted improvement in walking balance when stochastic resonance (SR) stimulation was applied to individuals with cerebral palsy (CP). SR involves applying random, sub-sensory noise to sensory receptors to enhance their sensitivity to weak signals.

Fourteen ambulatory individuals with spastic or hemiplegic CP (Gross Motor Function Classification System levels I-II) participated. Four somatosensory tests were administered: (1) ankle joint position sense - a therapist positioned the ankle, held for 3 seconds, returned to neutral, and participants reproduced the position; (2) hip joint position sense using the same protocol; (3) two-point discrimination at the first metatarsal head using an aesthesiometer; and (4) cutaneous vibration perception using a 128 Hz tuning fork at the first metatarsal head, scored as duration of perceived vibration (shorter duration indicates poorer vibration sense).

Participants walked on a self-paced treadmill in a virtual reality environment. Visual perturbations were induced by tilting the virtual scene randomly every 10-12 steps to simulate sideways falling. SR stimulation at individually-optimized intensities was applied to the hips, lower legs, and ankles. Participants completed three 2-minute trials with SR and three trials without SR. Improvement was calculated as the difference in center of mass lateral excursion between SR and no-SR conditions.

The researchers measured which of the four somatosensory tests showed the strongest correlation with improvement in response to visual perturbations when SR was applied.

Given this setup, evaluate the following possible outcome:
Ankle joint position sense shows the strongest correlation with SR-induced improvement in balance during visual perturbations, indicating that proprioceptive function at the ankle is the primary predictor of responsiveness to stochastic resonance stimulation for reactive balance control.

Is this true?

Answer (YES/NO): NO